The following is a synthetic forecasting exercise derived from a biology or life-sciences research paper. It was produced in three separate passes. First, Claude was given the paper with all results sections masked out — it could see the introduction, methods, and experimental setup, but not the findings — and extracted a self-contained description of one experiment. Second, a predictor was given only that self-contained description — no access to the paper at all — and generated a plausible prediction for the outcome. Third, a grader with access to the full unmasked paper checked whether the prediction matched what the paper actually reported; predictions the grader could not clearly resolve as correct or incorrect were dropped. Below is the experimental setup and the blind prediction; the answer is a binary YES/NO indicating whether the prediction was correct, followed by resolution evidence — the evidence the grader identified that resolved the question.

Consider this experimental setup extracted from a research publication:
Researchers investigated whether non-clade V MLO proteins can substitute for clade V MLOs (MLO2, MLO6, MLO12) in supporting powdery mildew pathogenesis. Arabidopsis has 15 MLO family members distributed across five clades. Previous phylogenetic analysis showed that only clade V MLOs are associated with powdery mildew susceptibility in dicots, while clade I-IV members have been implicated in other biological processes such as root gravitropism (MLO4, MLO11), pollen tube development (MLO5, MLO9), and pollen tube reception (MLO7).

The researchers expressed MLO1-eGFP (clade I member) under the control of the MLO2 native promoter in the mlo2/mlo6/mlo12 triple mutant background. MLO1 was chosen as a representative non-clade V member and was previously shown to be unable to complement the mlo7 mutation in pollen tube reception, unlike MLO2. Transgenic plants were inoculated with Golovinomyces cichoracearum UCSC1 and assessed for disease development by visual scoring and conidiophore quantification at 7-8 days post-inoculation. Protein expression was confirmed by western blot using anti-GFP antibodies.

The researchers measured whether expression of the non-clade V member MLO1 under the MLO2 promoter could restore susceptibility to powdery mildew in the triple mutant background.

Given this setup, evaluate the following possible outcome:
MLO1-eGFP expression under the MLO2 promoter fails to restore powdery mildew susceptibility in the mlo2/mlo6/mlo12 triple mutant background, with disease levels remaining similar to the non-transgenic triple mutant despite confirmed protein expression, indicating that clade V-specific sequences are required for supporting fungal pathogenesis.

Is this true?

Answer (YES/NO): YES